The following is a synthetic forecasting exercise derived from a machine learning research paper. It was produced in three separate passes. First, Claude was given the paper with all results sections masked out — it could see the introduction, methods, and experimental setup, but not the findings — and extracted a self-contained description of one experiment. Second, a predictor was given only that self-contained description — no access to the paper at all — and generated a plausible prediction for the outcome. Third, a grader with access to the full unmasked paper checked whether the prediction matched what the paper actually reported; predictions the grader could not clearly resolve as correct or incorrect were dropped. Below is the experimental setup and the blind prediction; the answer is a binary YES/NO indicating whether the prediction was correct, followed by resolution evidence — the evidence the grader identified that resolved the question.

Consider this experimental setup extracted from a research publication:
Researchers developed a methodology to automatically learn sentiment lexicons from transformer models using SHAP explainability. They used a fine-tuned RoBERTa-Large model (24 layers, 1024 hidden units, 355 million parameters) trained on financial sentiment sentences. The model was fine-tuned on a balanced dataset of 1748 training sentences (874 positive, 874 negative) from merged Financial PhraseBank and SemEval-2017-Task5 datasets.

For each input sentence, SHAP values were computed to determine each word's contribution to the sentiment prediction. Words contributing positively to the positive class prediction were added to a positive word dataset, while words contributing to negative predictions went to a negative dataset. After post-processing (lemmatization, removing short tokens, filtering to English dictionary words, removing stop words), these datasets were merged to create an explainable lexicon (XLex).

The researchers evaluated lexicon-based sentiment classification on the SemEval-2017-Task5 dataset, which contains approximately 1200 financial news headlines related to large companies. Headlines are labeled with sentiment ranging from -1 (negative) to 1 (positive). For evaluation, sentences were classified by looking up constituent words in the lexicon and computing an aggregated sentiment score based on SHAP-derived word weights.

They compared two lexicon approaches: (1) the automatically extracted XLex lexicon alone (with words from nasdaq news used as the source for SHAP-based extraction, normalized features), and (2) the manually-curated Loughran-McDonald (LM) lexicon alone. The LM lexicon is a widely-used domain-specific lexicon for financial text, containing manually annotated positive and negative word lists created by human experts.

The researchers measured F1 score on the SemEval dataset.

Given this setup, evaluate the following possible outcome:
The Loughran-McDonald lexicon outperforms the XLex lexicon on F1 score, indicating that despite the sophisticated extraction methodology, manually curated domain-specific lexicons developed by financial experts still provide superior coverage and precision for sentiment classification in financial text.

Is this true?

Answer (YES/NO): NO